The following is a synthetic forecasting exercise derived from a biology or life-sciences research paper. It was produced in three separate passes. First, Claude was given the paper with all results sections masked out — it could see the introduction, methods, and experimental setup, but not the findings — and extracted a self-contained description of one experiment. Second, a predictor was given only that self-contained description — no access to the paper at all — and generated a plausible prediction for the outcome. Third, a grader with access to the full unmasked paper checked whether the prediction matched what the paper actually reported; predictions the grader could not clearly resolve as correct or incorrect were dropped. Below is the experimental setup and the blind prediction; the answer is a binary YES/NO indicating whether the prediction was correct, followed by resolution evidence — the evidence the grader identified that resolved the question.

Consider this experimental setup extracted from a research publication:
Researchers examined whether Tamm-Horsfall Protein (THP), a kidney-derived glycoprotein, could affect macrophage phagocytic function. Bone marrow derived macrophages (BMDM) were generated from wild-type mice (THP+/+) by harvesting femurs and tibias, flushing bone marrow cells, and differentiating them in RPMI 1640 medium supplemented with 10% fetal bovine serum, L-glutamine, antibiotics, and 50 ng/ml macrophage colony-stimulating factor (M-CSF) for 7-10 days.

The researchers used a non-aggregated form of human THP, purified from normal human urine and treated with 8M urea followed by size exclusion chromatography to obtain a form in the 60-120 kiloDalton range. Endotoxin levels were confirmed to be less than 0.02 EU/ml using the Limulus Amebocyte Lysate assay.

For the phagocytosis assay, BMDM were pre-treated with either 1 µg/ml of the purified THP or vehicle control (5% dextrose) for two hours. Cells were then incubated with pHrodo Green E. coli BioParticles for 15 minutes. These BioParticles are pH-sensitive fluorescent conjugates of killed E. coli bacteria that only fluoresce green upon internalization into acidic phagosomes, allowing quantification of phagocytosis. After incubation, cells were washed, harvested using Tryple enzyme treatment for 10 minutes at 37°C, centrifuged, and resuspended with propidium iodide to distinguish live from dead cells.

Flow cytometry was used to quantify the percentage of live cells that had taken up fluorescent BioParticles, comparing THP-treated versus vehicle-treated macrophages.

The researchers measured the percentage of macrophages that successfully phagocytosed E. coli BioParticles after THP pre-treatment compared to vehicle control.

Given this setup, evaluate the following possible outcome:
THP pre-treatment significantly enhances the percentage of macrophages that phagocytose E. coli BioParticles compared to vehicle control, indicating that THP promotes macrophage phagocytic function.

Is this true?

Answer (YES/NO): YES